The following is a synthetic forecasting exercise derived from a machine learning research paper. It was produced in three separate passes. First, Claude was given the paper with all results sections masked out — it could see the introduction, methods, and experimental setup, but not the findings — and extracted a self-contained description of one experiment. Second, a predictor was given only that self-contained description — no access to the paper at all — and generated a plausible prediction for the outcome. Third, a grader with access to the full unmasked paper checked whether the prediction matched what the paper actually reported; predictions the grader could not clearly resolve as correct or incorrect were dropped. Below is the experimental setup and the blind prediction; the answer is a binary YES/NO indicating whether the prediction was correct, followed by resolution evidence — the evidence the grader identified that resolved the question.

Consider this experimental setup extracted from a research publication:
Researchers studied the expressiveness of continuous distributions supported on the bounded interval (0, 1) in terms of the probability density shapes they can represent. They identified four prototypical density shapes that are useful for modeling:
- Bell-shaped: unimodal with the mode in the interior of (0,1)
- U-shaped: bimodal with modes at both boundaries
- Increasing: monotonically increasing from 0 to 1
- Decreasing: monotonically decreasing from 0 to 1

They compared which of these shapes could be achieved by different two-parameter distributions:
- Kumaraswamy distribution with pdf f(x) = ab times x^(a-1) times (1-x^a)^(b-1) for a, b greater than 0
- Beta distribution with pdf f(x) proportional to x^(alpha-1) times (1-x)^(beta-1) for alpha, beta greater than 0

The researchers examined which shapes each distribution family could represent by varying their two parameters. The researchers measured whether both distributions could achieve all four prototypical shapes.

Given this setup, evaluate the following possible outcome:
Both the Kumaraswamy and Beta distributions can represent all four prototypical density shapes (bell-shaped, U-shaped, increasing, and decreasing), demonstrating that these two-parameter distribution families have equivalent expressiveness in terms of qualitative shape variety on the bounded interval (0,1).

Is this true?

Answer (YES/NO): YES